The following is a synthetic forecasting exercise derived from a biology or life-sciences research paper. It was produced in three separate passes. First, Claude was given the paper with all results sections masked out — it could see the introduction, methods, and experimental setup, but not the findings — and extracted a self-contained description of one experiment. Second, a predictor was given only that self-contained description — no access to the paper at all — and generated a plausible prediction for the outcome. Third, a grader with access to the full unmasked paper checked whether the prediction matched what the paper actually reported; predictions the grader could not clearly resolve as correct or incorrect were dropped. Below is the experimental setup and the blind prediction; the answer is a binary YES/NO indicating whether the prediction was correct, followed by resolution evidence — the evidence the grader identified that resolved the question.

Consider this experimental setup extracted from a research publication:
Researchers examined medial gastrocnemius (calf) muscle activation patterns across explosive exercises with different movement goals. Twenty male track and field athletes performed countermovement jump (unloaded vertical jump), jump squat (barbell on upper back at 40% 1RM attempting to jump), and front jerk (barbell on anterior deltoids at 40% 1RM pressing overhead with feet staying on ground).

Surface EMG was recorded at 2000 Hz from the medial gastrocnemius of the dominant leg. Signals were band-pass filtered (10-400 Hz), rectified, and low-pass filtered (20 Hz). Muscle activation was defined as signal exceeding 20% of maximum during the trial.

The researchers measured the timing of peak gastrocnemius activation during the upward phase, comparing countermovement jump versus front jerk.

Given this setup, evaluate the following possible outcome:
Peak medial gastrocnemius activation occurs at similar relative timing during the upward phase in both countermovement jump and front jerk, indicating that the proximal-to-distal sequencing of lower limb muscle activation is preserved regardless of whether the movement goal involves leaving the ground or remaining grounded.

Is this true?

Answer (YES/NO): NO